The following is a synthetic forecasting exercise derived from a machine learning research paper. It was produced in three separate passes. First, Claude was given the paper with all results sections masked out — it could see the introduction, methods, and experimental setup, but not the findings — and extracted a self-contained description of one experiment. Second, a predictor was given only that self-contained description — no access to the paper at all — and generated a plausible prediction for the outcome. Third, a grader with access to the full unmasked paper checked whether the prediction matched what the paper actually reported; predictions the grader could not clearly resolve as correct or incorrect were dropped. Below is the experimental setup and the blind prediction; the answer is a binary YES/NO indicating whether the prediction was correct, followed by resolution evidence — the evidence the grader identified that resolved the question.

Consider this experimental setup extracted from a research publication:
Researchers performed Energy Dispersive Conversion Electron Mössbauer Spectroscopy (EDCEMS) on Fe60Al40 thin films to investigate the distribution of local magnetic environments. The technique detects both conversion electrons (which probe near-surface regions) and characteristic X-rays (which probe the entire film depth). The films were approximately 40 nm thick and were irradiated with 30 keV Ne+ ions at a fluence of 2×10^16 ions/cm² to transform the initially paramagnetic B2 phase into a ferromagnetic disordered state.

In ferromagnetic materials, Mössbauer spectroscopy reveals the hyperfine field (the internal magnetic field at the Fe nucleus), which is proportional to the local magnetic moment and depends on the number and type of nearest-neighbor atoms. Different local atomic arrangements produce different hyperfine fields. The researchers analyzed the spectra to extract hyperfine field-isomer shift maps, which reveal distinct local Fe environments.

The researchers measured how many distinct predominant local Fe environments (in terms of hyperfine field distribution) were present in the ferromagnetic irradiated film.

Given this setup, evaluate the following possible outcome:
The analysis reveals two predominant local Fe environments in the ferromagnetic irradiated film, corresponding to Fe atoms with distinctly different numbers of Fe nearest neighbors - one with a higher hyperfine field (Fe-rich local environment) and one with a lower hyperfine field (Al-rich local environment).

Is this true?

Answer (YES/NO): NO